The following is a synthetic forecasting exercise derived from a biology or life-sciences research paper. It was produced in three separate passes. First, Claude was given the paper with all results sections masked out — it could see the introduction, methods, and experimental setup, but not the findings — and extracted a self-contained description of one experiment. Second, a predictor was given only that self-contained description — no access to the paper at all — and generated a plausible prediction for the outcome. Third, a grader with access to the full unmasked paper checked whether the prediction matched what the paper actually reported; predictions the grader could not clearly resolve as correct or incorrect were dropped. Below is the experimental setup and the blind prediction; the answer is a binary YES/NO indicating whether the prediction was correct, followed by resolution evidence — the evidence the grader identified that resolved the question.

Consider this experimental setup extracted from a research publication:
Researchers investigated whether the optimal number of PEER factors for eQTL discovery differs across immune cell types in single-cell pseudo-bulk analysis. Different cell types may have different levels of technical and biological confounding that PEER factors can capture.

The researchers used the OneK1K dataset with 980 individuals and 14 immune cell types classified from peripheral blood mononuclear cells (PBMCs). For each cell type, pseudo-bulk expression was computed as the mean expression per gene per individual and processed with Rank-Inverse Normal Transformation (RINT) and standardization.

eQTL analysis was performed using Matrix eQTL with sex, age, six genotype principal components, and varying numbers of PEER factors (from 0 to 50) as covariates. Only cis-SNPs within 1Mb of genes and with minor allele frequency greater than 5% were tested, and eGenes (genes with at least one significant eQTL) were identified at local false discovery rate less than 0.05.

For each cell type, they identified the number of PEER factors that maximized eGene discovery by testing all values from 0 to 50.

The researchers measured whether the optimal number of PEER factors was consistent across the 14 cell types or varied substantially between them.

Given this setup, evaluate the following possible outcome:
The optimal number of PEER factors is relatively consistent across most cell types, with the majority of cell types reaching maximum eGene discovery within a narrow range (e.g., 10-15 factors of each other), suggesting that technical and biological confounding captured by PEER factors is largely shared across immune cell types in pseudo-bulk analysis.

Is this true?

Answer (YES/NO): NO